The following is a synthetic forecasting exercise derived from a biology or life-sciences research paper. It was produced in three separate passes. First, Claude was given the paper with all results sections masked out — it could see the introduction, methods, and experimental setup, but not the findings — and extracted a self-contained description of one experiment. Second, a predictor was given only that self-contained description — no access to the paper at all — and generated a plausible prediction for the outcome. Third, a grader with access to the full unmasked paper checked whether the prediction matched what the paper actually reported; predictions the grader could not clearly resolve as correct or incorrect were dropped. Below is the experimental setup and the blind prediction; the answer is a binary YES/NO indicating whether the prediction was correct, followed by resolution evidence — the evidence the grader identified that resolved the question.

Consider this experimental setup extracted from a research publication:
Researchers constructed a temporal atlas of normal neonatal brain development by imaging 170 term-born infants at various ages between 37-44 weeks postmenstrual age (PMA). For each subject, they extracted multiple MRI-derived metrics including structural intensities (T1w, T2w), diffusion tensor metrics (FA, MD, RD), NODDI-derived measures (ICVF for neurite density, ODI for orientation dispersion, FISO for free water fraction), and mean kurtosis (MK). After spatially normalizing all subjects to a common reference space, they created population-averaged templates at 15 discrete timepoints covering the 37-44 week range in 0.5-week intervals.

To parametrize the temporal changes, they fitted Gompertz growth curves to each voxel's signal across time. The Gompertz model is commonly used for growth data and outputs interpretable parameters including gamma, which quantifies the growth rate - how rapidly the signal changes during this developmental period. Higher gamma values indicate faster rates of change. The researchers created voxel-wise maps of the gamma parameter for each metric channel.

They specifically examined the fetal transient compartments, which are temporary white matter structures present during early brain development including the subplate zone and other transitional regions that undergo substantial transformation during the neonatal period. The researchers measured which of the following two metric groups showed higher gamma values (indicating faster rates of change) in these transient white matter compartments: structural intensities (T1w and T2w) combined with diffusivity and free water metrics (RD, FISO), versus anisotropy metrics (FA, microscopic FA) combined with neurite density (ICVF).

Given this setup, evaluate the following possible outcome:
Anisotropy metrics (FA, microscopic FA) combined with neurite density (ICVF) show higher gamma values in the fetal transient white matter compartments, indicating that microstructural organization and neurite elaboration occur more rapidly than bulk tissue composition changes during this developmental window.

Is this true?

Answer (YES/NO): NO